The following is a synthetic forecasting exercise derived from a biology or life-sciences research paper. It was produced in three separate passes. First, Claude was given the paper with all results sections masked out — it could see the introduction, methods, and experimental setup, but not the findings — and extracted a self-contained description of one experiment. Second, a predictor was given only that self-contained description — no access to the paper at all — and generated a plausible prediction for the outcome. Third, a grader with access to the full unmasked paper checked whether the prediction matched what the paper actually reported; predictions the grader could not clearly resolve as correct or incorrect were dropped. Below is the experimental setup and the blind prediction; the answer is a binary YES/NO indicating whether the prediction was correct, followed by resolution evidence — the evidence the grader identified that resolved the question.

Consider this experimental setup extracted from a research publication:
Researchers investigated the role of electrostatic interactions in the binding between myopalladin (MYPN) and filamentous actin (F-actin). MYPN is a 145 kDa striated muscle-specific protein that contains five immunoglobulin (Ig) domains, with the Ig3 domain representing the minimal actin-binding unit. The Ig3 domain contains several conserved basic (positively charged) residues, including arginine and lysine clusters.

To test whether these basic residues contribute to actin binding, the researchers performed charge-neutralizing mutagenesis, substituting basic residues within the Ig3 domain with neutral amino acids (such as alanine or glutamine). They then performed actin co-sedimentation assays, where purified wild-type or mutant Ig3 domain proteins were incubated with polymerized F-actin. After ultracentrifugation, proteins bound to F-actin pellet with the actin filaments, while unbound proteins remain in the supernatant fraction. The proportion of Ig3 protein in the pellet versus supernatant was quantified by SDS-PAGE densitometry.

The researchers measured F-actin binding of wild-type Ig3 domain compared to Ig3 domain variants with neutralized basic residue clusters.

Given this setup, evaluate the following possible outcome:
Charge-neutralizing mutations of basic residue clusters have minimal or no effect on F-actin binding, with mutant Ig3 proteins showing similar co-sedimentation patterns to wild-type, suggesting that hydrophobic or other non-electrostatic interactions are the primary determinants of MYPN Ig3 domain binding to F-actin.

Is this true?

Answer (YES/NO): NO